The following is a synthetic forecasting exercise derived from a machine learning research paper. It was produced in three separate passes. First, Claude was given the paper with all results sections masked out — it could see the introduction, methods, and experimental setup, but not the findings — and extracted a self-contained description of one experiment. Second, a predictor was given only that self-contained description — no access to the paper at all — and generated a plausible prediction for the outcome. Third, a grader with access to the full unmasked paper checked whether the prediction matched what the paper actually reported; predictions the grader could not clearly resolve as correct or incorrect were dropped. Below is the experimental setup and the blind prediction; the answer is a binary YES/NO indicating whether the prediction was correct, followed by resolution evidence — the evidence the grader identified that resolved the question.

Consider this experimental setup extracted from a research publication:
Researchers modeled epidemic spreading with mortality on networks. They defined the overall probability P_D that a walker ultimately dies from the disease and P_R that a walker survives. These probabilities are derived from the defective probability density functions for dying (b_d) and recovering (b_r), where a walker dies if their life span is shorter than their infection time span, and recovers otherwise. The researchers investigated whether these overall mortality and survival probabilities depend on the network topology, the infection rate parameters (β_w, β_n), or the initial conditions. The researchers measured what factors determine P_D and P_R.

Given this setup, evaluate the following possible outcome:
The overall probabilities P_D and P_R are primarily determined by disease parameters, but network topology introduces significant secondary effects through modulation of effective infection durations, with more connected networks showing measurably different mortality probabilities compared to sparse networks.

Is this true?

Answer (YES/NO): NO